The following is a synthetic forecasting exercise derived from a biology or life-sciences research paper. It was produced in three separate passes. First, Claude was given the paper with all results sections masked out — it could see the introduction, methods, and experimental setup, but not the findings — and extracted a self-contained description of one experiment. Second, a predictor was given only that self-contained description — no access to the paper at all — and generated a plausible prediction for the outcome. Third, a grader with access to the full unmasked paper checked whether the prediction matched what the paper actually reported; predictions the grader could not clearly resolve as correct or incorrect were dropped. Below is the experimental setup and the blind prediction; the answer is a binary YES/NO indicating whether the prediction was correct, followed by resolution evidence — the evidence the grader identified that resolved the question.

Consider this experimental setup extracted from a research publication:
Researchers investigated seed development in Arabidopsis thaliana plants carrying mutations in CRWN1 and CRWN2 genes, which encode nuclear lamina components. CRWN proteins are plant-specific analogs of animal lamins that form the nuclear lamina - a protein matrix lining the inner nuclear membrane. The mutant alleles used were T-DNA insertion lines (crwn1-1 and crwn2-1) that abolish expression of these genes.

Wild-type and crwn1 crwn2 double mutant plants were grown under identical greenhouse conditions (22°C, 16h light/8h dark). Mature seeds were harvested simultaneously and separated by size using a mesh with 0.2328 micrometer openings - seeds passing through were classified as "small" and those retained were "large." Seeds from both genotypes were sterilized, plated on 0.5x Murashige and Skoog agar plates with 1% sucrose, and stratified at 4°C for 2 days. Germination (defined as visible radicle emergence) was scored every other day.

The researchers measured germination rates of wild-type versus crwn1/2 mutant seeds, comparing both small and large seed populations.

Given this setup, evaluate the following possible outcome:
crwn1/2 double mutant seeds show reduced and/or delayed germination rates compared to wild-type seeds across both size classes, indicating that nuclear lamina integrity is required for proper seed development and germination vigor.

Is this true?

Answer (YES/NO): YES